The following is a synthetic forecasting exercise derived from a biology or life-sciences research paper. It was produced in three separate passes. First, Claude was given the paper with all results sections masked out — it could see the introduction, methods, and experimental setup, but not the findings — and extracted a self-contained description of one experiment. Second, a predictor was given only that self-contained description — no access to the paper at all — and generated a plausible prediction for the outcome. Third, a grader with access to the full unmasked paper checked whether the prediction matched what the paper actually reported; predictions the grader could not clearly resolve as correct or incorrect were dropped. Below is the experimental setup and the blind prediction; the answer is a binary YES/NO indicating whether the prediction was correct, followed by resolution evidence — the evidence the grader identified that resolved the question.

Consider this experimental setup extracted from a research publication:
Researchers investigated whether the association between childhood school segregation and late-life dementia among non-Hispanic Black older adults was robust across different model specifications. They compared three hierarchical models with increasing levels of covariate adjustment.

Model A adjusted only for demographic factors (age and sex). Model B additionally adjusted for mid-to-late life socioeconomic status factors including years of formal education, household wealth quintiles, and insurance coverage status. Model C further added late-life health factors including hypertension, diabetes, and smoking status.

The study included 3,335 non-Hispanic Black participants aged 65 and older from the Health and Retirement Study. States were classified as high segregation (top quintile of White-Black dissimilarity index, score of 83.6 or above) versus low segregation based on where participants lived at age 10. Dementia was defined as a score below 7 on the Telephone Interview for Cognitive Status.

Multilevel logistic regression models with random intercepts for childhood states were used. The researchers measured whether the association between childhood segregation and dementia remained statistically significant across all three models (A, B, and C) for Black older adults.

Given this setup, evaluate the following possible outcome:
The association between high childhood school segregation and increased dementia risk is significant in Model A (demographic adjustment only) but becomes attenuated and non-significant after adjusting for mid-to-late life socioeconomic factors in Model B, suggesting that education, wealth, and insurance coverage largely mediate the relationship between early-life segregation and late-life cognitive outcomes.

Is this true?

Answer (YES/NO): NO